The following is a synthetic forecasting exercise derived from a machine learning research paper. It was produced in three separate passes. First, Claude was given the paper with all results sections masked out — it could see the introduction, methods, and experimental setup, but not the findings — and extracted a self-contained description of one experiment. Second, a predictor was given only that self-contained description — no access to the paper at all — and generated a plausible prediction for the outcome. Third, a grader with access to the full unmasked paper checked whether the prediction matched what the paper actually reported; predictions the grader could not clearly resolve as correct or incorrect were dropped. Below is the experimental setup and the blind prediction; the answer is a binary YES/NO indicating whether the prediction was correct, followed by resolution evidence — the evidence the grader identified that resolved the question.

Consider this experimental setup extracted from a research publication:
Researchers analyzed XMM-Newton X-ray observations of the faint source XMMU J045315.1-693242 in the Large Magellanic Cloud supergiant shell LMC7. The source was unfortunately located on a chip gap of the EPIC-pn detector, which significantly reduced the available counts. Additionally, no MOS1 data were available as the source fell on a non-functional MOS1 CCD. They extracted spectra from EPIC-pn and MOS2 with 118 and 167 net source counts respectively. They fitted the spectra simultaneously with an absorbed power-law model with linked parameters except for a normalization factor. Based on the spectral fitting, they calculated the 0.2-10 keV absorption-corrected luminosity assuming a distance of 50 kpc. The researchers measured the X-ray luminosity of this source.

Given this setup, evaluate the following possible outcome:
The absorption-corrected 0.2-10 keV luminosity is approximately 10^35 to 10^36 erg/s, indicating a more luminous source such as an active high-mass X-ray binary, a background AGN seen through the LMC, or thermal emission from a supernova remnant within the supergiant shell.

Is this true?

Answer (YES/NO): NO